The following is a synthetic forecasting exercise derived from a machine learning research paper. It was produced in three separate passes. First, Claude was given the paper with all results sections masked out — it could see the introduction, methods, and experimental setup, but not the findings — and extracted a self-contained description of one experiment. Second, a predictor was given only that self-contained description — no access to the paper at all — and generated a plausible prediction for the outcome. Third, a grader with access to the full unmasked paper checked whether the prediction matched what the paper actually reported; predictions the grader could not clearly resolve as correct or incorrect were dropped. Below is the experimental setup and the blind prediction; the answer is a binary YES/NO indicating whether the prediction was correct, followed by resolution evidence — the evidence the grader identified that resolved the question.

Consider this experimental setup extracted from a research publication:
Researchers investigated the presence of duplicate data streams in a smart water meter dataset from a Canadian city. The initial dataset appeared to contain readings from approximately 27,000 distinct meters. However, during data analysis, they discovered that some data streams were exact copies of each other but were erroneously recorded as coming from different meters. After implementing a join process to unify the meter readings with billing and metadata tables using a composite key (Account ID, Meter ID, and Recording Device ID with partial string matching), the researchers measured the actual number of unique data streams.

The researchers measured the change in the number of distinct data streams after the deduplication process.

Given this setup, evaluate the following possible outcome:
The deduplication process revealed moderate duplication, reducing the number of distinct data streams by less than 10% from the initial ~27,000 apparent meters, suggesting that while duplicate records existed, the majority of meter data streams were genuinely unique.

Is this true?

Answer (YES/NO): YES